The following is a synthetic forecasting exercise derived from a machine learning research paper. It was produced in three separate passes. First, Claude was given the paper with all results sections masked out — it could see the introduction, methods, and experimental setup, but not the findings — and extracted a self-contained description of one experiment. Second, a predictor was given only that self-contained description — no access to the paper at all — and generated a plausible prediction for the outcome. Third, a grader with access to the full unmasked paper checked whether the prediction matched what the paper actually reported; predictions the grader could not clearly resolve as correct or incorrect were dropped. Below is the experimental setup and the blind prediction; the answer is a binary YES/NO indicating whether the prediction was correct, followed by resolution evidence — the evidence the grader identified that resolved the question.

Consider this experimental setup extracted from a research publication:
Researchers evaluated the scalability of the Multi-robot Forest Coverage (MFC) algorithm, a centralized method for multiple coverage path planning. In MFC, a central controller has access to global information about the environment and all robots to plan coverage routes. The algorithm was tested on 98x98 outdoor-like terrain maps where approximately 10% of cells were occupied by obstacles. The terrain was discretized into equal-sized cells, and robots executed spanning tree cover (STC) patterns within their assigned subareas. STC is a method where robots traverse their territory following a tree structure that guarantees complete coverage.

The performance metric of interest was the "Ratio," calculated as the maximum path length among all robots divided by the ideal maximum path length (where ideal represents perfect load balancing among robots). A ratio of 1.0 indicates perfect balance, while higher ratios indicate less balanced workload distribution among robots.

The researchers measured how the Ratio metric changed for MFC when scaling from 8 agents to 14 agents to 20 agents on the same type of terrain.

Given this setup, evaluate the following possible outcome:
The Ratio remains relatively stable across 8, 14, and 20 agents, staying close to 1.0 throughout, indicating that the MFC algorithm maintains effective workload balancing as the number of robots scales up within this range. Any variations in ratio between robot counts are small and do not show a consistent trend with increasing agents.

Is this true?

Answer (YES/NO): NO